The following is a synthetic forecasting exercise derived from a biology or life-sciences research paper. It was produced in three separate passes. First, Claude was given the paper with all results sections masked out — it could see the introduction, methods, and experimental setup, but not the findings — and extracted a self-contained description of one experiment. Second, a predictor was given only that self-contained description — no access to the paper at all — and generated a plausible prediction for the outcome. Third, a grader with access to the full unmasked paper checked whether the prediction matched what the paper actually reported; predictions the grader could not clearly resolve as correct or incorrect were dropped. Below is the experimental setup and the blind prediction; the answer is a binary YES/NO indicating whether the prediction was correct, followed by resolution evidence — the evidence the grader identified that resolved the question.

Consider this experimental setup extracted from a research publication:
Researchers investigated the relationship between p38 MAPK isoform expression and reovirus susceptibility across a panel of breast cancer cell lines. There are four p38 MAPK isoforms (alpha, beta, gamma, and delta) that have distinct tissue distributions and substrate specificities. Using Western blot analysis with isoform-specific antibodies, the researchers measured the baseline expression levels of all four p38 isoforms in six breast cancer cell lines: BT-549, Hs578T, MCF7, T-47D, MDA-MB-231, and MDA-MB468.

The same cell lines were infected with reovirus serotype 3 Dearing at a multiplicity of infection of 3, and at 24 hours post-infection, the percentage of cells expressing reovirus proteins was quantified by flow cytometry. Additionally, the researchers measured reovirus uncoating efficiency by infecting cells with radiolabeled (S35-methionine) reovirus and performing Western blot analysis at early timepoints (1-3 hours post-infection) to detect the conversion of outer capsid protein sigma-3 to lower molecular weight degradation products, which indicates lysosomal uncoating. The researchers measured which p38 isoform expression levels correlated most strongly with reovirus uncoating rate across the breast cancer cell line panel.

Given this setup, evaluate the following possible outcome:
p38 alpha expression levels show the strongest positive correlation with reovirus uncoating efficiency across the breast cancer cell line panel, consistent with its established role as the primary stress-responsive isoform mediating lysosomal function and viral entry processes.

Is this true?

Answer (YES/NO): NO